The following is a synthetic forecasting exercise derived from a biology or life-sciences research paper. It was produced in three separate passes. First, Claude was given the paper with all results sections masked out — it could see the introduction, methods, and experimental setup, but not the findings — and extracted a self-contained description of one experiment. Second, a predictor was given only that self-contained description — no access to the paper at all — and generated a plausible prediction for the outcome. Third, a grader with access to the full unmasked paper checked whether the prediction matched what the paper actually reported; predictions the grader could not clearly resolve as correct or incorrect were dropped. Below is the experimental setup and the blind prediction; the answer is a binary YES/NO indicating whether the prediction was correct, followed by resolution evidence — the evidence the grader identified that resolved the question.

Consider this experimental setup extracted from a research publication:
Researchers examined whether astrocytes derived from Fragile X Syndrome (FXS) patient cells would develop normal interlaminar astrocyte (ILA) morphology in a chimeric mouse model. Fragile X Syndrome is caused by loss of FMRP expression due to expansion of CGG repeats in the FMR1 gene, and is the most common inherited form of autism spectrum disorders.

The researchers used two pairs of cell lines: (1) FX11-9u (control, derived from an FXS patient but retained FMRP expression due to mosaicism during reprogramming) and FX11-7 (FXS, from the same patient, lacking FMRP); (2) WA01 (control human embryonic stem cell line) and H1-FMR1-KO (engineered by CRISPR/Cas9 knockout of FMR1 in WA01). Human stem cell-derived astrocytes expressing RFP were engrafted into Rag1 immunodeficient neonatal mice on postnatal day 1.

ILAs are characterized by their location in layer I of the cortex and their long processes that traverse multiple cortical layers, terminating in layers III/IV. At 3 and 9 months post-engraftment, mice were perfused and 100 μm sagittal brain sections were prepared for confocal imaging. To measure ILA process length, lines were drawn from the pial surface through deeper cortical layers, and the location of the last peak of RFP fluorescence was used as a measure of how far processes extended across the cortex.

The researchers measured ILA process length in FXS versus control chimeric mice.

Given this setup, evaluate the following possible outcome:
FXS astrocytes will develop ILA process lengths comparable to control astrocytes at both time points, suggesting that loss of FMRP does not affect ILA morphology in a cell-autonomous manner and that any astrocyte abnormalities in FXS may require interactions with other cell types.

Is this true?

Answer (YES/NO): YES